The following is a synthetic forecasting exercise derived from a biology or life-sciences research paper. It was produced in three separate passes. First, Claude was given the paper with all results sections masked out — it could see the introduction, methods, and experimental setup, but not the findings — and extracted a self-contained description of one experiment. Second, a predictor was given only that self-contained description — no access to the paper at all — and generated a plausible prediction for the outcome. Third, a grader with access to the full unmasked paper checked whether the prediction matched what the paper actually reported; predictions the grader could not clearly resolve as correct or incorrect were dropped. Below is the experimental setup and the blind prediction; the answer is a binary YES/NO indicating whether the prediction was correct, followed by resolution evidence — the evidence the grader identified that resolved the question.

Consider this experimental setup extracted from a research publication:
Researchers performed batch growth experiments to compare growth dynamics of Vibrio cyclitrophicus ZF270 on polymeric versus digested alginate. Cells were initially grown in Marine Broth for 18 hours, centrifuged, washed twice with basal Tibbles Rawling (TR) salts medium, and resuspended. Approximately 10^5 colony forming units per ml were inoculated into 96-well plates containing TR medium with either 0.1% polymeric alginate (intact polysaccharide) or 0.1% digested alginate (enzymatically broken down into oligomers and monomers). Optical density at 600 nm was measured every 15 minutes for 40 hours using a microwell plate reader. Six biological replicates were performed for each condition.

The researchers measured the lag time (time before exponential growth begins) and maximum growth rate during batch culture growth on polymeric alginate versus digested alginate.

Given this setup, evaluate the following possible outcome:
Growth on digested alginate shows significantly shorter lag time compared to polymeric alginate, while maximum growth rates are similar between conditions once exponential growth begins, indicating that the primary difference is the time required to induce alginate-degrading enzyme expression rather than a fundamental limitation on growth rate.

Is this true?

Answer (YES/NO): YES